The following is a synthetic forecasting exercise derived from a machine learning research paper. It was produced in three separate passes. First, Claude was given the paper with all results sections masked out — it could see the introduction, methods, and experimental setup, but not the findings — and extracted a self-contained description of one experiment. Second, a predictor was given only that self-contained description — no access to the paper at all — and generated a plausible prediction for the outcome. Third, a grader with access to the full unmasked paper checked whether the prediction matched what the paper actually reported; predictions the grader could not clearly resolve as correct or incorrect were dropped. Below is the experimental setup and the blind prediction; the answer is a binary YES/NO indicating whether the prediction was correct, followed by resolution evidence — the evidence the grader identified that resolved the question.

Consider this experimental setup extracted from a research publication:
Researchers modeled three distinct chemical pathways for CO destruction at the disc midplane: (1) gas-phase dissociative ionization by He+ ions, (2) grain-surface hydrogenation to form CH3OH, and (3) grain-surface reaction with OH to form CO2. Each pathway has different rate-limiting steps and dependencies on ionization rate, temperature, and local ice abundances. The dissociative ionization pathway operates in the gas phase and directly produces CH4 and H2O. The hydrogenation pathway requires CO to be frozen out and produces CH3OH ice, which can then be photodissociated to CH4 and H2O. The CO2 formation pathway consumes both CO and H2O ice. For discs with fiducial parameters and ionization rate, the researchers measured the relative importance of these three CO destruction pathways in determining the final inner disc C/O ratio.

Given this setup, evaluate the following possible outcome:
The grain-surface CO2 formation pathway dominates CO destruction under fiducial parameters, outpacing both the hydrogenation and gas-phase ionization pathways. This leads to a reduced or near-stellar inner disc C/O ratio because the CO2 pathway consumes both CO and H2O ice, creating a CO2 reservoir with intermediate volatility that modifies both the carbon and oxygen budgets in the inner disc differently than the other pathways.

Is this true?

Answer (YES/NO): NO